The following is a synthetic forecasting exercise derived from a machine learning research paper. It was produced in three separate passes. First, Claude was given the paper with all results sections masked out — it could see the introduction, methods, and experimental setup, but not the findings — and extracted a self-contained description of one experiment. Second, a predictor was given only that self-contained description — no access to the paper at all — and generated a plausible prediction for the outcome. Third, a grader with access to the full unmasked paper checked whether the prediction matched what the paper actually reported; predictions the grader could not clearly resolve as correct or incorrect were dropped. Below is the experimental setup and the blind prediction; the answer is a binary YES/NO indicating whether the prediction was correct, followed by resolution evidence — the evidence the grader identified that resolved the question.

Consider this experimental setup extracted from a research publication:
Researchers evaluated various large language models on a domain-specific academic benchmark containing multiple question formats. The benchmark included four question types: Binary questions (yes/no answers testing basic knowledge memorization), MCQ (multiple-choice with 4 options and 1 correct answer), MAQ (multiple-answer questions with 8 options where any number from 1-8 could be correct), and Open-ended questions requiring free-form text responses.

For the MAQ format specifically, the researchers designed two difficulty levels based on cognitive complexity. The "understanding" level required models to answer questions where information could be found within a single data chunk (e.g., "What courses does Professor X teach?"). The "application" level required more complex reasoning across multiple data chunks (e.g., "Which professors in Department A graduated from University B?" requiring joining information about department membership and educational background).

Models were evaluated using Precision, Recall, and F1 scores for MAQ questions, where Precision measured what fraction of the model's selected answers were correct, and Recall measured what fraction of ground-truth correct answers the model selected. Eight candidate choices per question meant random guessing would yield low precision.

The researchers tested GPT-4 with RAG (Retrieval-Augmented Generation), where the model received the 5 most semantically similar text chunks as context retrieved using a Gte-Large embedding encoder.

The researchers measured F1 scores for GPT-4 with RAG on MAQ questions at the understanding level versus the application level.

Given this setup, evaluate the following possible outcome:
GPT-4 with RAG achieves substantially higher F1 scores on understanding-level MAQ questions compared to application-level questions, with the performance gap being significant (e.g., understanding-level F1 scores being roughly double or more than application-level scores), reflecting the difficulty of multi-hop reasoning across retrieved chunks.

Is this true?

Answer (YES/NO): NO